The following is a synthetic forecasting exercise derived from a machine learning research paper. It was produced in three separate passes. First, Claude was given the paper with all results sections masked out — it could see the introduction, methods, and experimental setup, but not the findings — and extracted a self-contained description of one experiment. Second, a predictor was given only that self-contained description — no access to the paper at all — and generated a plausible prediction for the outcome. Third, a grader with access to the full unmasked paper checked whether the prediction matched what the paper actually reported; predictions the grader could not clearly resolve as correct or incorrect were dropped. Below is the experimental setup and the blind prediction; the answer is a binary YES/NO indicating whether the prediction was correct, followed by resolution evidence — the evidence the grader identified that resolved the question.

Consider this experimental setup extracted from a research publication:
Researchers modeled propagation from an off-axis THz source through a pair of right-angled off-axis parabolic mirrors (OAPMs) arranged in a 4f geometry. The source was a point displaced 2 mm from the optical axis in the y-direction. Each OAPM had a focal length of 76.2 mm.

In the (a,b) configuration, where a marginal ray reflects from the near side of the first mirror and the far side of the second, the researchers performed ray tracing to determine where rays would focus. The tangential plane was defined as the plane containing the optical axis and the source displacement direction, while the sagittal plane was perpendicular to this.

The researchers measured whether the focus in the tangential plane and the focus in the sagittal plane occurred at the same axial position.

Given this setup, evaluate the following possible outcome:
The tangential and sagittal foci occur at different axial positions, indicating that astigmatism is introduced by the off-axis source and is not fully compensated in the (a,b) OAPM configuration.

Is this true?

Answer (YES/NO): YES